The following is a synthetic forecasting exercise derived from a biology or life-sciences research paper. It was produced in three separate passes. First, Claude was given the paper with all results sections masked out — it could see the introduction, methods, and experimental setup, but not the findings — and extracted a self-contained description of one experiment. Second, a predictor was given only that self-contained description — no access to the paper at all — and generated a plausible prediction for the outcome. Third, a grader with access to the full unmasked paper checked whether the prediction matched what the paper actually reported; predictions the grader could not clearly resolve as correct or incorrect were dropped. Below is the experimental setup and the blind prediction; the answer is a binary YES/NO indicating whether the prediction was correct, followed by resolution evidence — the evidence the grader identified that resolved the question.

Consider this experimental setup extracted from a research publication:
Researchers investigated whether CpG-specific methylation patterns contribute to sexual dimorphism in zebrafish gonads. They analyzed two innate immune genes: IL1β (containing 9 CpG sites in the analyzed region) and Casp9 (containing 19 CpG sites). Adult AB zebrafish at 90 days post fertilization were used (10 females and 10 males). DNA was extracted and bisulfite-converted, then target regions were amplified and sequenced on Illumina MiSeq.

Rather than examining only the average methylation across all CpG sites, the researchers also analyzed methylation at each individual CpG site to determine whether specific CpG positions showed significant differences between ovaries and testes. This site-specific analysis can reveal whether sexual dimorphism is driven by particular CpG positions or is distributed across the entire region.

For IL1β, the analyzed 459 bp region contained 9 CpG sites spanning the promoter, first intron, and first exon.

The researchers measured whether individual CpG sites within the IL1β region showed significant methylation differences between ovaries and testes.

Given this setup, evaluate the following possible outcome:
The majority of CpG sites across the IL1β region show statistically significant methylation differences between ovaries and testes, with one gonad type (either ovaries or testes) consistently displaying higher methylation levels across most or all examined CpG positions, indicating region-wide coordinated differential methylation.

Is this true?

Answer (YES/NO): YES